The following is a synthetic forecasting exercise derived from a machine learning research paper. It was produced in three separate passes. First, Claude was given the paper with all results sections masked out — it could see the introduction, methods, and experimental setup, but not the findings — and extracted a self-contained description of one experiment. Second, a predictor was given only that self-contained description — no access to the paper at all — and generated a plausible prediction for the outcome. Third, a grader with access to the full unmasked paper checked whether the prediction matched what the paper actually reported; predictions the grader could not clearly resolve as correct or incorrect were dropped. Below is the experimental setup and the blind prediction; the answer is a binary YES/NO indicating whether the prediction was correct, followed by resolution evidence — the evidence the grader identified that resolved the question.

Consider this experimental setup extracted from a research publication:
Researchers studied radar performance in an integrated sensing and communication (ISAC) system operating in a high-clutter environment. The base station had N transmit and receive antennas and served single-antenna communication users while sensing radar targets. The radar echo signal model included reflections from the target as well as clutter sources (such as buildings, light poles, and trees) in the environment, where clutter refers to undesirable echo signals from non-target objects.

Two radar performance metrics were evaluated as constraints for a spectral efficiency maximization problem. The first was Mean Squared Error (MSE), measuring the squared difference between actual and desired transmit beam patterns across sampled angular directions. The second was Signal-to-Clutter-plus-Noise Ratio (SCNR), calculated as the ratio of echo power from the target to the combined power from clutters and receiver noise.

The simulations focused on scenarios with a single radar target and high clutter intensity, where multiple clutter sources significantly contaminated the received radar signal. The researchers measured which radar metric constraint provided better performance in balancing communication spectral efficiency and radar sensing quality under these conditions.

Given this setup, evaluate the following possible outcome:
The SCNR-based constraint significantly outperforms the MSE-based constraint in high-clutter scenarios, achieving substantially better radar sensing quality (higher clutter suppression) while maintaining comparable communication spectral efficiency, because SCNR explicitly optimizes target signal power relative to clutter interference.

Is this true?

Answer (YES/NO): YES